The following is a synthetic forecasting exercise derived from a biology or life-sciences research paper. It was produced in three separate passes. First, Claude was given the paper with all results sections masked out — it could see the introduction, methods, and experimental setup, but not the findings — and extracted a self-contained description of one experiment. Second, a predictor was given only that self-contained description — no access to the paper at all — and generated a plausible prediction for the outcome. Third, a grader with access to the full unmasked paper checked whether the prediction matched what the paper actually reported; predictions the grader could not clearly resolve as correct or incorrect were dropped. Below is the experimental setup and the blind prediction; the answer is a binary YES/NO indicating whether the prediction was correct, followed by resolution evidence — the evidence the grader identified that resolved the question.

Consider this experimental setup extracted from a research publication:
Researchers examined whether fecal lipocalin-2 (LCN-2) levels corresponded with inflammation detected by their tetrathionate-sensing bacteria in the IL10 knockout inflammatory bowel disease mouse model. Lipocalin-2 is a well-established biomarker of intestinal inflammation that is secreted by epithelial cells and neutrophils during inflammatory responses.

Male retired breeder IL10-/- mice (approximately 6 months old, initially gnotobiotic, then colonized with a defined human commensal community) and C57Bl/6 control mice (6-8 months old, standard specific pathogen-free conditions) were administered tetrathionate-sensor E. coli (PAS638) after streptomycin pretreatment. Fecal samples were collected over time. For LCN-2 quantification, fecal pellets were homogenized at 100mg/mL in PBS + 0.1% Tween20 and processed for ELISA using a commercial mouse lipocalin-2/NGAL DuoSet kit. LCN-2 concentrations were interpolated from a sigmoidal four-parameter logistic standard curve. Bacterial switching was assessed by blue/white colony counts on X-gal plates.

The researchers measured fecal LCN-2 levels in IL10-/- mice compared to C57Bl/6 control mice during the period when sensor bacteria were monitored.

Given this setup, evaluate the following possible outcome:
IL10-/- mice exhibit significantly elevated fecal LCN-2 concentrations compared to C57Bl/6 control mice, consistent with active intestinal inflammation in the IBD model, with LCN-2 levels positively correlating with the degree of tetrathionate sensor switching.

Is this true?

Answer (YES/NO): NO